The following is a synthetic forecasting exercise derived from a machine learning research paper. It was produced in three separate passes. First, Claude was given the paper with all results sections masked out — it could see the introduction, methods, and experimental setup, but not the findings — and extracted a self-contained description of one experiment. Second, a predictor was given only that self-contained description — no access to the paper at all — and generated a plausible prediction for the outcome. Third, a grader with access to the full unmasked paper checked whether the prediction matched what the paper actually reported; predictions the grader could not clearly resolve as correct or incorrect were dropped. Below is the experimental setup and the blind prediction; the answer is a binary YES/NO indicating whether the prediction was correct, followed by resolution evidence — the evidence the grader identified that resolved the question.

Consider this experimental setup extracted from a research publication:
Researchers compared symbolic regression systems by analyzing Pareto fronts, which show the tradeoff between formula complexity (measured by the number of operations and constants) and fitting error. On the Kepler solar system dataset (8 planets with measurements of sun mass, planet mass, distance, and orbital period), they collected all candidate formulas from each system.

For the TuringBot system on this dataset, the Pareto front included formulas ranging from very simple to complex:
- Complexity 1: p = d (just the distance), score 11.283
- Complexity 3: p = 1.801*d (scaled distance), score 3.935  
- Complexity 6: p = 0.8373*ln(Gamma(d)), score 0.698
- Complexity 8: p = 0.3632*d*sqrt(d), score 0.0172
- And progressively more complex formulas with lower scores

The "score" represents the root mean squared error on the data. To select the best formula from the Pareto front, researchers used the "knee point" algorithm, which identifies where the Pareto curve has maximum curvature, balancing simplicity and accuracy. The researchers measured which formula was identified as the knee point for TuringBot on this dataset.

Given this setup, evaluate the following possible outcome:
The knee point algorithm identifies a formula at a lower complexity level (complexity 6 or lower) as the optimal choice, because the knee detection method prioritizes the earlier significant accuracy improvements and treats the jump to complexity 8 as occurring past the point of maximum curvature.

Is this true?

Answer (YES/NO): NO